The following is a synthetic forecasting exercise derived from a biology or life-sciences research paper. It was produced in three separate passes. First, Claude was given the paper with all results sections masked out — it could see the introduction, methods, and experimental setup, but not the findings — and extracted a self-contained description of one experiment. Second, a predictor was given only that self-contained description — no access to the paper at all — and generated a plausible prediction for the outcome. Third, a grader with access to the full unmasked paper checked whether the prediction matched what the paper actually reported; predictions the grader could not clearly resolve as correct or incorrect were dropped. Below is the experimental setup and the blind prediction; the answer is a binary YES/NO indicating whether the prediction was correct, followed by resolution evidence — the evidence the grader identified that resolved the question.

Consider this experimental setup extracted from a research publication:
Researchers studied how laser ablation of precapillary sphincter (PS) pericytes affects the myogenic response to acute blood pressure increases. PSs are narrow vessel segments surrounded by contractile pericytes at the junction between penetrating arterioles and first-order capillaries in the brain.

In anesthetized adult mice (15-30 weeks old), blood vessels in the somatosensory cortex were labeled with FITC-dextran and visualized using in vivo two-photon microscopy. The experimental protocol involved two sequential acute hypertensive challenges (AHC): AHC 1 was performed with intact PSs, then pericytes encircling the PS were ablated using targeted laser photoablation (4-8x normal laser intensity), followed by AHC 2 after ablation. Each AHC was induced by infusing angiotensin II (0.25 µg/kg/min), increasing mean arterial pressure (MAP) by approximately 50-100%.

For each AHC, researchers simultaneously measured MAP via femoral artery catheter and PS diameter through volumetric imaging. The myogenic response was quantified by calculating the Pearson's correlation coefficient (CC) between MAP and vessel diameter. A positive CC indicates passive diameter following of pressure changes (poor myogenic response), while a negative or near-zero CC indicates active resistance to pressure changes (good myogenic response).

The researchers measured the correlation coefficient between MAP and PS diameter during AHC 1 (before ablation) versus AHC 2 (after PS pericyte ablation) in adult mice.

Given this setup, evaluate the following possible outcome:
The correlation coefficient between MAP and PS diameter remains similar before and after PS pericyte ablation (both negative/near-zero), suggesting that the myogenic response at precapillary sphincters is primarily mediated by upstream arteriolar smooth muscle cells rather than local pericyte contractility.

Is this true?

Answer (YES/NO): NO